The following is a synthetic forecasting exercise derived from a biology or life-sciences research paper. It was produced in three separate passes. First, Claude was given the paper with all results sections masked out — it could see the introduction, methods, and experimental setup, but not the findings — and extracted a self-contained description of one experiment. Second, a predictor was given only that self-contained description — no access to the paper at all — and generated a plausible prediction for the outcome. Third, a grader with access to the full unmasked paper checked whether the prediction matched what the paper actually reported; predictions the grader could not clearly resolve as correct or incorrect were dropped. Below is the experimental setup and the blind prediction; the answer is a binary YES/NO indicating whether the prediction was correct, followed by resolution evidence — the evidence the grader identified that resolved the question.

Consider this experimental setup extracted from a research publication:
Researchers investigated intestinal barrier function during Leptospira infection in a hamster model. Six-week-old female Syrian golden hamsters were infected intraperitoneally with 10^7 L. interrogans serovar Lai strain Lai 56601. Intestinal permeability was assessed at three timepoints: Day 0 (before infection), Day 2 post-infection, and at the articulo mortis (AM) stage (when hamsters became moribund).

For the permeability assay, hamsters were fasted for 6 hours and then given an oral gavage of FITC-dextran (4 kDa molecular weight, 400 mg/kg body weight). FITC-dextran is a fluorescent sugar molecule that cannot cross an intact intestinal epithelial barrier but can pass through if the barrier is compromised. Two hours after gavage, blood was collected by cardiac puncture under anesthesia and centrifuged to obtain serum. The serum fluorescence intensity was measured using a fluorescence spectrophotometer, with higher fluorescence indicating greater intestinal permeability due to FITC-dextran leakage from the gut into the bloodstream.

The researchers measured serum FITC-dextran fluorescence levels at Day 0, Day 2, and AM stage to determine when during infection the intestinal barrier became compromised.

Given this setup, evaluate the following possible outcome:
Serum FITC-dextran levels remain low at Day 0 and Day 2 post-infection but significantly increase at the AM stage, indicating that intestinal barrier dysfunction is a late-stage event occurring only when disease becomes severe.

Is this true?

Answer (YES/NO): YES